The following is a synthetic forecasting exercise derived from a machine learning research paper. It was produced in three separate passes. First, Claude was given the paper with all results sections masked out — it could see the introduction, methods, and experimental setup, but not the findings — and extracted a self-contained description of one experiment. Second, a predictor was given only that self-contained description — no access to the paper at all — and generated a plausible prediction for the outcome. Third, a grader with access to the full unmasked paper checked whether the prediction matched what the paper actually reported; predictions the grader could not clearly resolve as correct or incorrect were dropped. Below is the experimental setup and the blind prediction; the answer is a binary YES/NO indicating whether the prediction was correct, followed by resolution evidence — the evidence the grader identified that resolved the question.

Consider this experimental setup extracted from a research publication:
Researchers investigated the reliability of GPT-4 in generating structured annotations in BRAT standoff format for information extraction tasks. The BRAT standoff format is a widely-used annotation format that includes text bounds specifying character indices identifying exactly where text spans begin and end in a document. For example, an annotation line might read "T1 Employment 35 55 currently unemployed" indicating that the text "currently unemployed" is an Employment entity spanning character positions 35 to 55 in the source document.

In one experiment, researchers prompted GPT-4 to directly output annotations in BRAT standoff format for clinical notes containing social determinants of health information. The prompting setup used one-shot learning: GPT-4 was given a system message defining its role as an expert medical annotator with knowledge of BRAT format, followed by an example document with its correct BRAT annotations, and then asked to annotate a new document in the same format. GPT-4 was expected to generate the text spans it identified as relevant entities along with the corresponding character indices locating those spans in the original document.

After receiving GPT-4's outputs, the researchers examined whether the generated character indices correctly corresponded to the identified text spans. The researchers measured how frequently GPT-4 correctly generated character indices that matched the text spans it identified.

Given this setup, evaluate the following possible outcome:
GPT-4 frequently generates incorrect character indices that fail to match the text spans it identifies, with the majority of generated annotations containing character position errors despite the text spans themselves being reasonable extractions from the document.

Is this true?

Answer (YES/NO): NO